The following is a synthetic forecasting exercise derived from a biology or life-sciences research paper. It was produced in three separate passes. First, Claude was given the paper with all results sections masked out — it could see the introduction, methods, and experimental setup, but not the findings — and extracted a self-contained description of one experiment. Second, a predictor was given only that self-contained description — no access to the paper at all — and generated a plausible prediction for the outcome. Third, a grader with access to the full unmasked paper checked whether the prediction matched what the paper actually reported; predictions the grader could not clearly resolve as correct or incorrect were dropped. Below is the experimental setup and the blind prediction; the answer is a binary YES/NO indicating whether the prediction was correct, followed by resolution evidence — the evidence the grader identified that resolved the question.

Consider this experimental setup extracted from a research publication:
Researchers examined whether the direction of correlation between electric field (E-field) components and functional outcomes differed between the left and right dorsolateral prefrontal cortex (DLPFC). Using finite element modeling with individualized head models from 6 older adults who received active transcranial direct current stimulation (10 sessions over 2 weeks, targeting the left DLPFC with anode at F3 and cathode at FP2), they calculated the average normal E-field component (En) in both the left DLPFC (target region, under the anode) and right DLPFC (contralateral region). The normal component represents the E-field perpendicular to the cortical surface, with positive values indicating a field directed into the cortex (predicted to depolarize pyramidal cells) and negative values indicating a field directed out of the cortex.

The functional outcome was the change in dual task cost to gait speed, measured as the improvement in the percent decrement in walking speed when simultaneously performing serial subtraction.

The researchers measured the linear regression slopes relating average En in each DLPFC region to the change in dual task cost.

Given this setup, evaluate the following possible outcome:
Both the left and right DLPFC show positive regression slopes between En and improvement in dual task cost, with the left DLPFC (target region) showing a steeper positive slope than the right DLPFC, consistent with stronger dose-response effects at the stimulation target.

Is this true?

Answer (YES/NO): NO